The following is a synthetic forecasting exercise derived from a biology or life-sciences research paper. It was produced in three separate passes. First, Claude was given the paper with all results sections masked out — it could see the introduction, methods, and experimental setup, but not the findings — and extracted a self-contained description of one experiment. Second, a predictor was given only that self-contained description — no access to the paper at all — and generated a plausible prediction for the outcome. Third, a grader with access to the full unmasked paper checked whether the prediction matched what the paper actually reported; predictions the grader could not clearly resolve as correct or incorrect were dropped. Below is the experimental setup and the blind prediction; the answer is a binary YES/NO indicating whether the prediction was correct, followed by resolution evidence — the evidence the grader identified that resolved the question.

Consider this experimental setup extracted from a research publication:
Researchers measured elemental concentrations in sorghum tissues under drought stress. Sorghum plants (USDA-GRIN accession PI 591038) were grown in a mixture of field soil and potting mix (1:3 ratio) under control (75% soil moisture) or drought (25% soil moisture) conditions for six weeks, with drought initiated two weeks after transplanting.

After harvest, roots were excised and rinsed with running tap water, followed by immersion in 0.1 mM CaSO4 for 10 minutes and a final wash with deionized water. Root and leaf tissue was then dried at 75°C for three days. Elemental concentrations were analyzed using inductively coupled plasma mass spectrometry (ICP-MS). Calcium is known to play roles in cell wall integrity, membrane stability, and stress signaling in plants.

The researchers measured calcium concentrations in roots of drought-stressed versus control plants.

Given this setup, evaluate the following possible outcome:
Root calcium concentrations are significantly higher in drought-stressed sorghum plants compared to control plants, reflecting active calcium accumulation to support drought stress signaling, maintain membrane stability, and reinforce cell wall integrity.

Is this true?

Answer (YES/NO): YES